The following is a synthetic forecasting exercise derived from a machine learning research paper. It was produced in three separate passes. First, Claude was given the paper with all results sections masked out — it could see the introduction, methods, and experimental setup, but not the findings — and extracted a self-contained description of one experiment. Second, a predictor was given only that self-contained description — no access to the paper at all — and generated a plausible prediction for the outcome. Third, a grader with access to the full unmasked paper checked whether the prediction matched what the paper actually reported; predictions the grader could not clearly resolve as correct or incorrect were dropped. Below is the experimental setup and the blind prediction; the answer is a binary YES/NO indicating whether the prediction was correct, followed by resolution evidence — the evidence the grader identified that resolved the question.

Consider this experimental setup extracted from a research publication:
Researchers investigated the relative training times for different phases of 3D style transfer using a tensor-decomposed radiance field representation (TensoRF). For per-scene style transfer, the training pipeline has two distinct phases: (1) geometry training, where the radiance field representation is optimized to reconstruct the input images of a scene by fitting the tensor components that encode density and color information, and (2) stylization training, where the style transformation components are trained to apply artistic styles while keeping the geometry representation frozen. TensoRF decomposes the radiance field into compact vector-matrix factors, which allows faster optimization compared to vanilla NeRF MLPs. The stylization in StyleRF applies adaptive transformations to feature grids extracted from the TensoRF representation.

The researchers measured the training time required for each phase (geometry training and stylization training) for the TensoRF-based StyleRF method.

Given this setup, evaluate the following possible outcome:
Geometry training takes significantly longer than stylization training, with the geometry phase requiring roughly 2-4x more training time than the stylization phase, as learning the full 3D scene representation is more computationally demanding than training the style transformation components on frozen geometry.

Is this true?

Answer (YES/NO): NO